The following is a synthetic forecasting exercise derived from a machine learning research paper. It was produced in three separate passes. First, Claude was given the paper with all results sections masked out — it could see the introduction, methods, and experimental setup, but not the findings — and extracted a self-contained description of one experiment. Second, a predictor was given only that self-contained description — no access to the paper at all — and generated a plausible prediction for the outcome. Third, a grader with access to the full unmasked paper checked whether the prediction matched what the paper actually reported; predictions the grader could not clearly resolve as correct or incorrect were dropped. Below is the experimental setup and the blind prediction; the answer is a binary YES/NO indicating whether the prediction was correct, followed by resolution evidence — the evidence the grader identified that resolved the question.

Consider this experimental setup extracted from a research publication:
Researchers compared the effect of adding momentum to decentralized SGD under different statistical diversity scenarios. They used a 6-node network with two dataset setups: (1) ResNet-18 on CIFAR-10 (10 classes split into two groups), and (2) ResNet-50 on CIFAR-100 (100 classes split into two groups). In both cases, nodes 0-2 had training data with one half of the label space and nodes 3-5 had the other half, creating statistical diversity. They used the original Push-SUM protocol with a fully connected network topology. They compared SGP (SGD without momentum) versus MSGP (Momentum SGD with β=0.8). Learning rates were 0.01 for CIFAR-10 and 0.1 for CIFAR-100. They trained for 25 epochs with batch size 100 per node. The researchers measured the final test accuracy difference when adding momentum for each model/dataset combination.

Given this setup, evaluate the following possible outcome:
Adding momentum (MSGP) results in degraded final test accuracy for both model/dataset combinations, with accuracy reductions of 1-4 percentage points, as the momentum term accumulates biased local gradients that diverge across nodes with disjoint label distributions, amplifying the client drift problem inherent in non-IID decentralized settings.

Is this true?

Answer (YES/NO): NO